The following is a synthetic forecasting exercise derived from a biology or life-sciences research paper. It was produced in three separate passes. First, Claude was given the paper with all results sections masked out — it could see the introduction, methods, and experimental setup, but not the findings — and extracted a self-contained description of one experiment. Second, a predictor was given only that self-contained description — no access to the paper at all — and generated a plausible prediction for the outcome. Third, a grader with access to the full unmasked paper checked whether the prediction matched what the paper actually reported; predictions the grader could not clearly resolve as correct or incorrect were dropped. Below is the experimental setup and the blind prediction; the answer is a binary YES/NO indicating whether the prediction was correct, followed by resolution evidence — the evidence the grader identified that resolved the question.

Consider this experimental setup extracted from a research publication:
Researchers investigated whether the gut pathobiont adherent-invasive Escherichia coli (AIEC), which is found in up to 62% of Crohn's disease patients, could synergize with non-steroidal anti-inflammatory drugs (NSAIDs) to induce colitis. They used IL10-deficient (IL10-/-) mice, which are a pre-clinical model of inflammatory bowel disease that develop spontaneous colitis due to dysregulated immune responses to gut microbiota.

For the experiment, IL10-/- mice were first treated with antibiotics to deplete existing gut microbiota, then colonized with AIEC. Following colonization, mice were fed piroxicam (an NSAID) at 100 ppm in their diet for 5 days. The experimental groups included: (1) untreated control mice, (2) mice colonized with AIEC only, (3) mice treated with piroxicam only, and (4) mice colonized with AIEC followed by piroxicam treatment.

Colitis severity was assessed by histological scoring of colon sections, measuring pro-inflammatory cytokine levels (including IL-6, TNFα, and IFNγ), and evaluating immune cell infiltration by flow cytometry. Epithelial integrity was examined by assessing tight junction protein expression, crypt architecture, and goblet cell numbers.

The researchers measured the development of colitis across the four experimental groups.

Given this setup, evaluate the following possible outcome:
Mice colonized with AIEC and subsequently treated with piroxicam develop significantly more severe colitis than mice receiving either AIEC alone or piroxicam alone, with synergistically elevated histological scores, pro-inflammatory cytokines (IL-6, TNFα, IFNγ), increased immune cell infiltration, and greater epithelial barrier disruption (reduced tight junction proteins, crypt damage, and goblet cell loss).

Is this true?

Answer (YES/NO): YES